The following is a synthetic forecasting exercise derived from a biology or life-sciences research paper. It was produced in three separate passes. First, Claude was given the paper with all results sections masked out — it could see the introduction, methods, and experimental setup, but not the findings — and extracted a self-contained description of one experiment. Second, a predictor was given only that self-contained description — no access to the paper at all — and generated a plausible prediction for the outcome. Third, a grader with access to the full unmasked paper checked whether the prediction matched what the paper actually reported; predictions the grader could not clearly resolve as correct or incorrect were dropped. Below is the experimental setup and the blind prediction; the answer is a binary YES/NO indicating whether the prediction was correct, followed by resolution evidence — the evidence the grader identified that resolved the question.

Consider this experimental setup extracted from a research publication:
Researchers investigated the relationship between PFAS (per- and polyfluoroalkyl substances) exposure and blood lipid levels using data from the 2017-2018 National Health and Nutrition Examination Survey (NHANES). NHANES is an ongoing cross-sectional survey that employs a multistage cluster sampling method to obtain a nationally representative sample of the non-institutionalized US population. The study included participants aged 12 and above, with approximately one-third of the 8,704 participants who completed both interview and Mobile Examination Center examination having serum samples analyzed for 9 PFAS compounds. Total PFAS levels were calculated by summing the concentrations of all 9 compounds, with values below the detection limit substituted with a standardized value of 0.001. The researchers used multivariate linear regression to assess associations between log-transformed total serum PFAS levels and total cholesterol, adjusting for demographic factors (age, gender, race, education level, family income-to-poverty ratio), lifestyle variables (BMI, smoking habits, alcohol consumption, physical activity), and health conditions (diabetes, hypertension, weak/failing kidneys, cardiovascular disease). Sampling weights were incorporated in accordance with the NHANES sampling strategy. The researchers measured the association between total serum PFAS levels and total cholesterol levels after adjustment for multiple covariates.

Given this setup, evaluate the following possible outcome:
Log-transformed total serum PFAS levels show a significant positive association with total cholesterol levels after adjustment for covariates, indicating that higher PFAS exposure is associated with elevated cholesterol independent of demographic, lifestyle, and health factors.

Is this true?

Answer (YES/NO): YES